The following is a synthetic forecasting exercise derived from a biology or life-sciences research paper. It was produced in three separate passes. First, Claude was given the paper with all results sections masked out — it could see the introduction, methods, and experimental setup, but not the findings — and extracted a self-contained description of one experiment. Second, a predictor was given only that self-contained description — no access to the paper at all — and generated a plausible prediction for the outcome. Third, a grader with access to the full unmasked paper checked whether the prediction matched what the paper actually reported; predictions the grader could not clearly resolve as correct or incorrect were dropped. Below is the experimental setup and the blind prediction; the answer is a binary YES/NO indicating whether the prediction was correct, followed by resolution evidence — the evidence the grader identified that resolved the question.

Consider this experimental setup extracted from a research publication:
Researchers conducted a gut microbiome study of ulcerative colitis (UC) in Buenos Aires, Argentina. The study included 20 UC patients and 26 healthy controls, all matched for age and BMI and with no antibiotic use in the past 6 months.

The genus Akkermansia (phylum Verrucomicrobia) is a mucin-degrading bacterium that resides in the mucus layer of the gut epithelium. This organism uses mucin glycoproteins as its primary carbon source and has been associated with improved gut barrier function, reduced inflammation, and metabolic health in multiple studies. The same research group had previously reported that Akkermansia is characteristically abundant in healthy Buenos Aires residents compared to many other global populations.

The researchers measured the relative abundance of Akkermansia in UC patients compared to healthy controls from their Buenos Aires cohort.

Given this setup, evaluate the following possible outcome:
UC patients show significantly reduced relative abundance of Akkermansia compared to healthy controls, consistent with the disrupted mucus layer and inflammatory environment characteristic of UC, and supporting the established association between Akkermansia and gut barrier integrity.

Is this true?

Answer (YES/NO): YES